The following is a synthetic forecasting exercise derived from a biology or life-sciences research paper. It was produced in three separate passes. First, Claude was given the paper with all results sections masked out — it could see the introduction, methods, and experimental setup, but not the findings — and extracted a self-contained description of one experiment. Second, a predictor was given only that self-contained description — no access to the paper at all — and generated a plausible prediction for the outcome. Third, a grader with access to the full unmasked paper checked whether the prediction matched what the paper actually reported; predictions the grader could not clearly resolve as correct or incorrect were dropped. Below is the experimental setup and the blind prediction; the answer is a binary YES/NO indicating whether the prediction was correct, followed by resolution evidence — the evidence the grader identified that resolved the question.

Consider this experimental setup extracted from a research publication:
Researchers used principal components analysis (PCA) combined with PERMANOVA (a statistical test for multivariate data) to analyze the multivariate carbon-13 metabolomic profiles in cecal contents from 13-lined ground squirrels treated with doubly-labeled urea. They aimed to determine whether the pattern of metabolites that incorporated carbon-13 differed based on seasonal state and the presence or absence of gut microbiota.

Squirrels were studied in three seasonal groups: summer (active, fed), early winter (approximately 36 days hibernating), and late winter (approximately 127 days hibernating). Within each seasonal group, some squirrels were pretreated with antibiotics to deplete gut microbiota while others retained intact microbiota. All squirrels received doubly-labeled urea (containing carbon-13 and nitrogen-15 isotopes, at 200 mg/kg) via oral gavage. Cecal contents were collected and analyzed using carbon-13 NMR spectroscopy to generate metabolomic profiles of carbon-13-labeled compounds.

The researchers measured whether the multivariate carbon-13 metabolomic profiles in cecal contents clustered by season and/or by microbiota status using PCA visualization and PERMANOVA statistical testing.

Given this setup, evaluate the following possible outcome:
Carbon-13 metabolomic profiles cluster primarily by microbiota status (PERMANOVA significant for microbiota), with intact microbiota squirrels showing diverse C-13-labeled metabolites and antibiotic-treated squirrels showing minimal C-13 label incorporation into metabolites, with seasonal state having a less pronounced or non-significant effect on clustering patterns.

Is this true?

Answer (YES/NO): NO